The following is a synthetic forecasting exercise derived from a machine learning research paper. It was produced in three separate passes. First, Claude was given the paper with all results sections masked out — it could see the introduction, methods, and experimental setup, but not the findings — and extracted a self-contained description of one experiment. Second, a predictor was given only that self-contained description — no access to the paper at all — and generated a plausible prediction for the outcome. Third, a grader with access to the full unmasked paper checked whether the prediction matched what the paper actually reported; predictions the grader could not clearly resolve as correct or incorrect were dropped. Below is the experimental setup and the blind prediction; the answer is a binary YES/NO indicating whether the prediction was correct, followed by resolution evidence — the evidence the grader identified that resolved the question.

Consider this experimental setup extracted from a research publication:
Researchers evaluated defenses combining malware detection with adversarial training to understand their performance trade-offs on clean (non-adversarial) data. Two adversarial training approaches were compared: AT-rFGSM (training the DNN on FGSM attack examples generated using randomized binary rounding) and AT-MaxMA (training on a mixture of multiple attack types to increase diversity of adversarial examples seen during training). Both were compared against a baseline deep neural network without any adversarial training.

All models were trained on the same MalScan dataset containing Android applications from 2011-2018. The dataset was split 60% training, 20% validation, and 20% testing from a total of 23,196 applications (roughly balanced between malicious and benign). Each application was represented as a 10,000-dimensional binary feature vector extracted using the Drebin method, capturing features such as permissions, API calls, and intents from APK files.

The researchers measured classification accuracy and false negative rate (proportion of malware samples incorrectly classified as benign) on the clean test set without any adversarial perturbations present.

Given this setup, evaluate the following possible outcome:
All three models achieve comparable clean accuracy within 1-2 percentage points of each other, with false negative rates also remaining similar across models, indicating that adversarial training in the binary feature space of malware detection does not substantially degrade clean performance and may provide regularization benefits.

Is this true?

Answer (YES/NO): NO